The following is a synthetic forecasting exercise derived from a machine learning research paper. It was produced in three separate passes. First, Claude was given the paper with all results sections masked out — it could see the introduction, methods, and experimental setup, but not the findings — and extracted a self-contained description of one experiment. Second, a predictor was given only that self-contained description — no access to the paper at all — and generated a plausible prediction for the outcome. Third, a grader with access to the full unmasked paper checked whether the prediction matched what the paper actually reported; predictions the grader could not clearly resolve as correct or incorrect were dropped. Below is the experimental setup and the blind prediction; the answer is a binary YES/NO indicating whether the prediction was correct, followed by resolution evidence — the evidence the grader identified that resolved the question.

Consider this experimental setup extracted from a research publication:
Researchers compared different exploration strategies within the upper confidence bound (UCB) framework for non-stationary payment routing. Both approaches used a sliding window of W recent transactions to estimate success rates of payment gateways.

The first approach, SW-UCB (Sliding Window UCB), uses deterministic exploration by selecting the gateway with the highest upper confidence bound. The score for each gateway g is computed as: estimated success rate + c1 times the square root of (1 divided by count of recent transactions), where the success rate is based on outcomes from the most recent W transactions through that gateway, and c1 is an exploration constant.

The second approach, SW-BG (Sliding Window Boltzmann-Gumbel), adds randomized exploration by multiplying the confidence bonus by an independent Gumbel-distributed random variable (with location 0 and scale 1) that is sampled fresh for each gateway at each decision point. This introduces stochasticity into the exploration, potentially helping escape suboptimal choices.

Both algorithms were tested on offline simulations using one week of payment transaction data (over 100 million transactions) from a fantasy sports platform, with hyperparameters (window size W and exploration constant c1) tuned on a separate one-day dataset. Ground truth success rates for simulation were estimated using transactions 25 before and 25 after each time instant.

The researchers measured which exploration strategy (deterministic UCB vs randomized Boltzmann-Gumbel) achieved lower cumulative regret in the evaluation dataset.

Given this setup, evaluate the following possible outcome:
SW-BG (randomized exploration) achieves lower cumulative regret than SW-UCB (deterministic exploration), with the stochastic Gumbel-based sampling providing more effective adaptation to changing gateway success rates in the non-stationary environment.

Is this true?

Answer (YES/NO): NO